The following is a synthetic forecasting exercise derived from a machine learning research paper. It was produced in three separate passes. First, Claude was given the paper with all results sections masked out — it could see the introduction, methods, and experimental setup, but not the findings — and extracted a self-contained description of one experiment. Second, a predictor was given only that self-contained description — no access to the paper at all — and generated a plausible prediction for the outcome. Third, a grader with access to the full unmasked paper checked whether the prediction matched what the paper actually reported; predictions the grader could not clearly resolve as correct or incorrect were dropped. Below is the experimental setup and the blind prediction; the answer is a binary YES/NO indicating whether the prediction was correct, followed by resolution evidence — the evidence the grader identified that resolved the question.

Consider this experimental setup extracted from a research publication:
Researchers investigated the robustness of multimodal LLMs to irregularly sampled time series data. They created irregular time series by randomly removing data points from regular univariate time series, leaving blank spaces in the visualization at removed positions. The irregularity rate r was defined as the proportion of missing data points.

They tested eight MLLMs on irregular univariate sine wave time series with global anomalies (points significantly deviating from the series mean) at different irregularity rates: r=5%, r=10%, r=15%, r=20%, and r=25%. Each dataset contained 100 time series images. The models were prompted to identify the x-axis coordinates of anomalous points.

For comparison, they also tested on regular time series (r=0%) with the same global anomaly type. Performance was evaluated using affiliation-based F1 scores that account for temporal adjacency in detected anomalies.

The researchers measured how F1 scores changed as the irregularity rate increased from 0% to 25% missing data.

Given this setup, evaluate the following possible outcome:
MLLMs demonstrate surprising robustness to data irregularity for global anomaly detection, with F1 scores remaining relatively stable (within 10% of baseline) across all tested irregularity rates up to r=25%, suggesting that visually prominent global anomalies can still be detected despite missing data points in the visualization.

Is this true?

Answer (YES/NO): YES